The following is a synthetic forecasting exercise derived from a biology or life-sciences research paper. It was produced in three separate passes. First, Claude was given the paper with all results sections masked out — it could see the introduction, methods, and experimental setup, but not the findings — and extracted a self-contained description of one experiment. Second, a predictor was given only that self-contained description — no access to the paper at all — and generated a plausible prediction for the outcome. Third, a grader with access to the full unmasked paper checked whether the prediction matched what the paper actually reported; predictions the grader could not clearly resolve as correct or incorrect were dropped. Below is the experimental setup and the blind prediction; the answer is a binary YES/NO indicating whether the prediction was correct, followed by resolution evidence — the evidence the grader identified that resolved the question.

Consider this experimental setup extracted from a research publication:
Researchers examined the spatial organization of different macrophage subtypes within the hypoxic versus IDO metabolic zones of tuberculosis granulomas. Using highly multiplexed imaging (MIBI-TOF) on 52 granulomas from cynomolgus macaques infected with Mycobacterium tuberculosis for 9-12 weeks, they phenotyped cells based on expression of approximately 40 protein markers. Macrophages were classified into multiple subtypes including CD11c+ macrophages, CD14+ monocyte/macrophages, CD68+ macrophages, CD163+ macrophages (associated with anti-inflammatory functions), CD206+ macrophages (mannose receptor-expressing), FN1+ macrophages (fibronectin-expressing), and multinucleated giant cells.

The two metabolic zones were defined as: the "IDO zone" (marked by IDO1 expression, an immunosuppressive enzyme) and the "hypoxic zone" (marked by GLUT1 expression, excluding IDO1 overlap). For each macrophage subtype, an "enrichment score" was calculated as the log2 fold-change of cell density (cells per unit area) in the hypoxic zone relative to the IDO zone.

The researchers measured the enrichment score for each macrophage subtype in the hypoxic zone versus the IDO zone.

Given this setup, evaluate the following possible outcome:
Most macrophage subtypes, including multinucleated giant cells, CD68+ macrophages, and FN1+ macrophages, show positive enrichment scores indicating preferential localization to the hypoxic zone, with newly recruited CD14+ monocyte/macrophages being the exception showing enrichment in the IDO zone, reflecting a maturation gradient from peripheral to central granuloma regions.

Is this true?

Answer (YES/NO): NO